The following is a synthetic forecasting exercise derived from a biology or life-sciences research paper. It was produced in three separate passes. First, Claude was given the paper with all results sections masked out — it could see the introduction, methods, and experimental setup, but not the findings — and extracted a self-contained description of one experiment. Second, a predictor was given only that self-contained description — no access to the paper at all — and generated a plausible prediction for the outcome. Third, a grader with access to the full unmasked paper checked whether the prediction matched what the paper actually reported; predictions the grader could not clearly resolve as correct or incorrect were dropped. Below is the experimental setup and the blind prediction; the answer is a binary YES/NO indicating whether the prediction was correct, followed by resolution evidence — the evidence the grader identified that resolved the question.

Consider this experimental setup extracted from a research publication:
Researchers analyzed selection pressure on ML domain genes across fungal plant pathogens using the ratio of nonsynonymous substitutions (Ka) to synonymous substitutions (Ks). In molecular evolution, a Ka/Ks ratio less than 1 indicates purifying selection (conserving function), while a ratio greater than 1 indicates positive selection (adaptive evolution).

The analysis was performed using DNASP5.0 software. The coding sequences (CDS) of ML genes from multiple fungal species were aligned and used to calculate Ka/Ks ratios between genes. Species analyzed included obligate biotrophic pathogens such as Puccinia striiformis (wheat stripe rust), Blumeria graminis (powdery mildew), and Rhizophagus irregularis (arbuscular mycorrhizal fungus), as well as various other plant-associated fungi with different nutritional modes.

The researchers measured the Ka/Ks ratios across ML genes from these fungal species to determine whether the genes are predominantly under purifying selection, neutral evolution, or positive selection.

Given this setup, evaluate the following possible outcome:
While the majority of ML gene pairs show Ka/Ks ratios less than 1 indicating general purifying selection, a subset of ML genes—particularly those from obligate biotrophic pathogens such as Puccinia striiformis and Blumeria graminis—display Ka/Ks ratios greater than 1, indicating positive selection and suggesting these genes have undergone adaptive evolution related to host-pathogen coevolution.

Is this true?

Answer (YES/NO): YES